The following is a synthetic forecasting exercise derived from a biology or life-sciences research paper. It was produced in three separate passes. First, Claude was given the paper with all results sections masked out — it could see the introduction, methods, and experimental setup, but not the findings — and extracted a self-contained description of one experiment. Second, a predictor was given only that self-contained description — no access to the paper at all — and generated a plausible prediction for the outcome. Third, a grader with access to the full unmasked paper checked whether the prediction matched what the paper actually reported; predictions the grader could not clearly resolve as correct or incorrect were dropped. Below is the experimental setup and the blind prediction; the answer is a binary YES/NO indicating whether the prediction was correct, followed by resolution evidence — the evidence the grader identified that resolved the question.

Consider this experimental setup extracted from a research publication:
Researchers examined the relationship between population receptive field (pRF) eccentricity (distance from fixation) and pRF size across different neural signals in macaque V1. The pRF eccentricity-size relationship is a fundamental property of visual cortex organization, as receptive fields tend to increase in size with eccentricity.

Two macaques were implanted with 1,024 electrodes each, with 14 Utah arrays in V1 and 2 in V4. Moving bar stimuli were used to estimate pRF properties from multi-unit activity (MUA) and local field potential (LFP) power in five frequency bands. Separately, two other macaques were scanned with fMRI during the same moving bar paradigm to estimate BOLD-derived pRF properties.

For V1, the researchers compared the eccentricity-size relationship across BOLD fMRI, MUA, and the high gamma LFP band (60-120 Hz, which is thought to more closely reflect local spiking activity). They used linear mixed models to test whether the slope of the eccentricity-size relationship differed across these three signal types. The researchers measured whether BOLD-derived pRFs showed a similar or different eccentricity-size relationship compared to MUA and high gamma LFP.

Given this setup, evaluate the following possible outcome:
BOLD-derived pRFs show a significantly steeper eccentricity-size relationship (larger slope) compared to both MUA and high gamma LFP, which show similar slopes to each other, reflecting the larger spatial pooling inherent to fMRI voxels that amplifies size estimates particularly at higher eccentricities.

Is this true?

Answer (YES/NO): NO